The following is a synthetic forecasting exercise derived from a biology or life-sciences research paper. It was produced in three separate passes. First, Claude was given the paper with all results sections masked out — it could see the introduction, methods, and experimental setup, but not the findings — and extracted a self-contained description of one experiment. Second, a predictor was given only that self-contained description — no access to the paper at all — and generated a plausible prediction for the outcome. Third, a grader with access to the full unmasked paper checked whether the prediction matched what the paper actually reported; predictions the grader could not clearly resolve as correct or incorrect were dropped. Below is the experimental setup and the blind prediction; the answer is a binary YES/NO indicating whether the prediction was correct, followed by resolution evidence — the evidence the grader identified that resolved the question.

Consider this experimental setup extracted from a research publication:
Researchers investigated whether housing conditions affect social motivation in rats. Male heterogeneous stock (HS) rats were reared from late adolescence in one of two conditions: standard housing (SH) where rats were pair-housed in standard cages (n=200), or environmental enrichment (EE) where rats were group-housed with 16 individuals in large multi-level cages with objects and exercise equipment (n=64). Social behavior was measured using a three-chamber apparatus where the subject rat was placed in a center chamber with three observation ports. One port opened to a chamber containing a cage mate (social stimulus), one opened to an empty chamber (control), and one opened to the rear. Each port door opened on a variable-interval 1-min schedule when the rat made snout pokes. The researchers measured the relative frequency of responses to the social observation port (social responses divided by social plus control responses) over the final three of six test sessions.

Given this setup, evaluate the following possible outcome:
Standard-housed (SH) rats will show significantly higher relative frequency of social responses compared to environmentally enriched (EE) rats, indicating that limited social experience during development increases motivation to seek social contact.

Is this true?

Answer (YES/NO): NO